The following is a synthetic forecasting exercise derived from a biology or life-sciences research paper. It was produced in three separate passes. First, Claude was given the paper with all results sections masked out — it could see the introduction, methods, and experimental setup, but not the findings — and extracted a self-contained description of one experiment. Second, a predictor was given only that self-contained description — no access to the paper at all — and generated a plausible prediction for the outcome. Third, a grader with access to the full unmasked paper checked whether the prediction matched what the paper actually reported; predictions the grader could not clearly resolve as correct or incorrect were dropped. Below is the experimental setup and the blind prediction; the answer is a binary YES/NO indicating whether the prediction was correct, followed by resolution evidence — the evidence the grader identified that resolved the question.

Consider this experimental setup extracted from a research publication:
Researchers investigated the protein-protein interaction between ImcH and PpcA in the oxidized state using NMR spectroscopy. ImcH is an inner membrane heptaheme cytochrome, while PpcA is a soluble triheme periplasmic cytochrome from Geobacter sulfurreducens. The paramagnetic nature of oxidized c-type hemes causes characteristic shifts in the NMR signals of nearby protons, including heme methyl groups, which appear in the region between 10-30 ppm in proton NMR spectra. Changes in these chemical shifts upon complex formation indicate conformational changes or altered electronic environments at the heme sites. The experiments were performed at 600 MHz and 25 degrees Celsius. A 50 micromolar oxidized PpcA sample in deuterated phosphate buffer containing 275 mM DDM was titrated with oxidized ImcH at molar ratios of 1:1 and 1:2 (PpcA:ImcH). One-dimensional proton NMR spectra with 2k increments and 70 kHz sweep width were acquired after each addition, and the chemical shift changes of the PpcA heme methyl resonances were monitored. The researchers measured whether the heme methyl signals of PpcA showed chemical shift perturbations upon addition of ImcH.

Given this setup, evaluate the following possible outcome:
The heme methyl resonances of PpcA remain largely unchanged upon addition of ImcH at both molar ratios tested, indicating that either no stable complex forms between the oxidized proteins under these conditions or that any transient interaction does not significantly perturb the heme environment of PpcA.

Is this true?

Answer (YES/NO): NO